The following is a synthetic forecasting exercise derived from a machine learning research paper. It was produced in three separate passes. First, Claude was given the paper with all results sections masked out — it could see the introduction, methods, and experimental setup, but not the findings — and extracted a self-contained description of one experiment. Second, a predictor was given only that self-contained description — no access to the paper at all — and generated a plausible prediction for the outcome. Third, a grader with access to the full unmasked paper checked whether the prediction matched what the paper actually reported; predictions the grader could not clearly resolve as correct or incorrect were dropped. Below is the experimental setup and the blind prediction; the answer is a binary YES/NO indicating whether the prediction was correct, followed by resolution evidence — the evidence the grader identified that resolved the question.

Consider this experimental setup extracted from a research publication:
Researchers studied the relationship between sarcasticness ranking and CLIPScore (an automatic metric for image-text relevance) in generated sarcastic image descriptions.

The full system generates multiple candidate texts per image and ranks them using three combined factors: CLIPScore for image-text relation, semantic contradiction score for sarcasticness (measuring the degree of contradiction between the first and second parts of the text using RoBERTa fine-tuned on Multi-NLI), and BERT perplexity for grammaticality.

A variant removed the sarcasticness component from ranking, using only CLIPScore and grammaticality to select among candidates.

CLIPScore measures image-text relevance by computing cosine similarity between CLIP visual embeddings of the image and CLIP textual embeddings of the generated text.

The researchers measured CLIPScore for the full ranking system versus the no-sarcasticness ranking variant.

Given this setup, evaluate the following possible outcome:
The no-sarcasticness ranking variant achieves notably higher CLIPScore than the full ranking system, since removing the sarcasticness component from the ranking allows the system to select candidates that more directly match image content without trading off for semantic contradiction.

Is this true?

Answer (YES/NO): NO